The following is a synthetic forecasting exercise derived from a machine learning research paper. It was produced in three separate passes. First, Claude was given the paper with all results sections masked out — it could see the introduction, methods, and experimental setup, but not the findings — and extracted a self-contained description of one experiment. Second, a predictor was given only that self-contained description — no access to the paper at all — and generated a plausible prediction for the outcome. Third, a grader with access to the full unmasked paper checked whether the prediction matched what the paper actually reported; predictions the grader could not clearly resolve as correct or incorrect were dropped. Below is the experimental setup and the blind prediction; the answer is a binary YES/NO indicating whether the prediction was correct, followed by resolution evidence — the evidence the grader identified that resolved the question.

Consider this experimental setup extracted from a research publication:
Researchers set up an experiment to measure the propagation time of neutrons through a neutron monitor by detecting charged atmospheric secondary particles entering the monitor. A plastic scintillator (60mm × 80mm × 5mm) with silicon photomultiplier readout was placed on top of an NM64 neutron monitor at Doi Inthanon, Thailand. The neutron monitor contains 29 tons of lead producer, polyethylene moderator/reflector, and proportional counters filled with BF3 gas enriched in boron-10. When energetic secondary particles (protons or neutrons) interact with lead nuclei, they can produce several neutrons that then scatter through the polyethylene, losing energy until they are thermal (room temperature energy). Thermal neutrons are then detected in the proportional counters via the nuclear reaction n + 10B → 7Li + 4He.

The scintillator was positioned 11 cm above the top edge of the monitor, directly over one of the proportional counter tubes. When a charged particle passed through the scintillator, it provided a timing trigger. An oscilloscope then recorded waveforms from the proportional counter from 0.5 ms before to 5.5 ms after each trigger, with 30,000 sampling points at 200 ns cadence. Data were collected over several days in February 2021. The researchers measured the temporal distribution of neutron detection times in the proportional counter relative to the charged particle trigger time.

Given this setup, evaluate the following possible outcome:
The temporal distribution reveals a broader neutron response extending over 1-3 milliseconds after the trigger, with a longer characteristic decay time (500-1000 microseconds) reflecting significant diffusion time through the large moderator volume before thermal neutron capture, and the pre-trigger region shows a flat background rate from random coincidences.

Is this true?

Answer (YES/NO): NO